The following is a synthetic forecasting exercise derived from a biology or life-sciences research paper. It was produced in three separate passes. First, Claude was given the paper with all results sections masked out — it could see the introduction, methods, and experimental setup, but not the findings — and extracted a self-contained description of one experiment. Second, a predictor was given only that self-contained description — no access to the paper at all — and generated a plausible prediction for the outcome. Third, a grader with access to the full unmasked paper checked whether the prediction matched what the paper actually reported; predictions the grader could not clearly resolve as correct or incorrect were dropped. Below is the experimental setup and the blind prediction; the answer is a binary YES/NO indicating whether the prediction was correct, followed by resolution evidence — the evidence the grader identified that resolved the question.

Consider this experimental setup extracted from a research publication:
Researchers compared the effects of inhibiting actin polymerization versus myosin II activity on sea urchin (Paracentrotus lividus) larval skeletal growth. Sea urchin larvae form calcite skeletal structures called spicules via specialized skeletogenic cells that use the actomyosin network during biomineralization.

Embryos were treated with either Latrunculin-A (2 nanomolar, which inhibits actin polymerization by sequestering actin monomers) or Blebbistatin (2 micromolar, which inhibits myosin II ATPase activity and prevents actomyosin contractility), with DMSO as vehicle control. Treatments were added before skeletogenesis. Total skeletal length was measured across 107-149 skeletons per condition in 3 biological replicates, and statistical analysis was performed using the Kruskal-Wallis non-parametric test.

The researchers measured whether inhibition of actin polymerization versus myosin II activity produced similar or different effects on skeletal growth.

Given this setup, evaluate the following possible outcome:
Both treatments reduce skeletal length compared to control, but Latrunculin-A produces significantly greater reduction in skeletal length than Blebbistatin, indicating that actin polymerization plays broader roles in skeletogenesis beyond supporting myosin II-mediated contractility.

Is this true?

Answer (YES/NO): YES